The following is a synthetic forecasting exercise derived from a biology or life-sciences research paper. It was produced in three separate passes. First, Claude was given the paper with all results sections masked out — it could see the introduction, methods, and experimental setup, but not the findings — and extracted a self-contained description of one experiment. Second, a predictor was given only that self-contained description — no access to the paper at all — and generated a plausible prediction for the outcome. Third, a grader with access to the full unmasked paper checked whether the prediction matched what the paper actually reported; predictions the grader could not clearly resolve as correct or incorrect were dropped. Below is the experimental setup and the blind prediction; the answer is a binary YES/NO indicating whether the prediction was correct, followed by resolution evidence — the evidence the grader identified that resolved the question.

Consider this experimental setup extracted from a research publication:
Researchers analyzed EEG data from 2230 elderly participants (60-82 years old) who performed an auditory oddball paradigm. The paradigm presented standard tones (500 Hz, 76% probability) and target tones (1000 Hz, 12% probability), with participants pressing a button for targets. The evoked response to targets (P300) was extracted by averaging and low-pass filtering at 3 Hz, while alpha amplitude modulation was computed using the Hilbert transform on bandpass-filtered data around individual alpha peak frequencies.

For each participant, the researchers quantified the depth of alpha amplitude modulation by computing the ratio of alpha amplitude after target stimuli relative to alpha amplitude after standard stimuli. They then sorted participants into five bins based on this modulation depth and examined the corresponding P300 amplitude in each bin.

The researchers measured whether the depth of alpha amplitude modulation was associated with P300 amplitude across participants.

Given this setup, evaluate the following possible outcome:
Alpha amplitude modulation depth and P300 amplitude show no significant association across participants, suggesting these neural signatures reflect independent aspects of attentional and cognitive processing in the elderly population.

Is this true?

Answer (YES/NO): NO